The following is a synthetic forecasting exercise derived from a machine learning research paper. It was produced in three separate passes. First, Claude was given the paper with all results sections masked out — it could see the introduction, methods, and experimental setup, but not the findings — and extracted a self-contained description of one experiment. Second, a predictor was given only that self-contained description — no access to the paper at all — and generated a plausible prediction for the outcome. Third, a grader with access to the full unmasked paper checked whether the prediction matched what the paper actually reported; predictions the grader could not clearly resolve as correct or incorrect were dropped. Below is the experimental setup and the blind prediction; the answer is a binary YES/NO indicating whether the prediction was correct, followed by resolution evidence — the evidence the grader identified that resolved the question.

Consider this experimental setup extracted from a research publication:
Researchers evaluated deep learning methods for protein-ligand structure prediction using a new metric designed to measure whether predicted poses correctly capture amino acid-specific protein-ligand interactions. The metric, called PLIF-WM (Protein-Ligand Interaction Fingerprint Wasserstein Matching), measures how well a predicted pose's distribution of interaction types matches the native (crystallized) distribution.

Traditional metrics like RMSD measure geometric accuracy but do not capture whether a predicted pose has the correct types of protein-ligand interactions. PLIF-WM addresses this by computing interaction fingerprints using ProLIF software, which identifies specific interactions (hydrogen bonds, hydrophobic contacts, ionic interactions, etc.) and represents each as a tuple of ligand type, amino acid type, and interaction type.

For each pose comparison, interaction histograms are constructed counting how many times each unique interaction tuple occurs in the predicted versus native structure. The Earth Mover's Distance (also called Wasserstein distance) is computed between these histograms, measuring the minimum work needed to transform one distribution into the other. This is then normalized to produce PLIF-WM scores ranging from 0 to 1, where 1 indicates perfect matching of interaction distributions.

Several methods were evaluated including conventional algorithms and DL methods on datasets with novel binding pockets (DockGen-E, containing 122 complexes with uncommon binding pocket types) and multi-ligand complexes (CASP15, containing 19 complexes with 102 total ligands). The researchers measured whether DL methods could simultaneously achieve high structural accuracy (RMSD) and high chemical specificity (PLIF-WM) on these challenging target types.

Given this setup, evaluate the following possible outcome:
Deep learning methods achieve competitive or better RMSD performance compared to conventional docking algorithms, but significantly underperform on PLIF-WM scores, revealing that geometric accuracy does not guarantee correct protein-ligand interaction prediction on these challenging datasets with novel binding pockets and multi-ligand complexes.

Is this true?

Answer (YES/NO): NO